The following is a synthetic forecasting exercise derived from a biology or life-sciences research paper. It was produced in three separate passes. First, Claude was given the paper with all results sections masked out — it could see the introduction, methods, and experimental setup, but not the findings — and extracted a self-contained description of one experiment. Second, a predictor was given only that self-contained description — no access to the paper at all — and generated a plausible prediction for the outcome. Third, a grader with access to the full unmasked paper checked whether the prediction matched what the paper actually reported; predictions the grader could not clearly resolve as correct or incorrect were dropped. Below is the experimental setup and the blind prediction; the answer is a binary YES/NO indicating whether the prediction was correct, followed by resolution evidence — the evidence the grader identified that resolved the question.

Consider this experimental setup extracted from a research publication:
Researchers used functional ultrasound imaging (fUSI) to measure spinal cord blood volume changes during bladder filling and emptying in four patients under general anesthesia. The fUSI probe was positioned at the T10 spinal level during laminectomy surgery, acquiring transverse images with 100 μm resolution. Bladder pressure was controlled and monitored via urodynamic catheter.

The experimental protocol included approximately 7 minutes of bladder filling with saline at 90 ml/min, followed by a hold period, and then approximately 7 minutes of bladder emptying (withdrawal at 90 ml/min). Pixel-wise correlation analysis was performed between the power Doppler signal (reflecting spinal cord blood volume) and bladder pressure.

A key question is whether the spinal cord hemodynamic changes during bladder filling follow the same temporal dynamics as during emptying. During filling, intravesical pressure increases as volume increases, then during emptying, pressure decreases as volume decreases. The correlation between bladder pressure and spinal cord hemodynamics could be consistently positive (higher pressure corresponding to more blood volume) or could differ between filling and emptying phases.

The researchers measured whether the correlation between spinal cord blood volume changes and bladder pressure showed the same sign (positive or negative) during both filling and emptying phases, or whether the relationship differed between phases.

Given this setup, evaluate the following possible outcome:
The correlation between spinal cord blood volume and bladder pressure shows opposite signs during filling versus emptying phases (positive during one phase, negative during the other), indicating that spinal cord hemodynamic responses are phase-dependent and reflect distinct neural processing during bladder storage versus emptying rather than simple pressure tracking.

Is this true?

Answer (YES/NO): NO